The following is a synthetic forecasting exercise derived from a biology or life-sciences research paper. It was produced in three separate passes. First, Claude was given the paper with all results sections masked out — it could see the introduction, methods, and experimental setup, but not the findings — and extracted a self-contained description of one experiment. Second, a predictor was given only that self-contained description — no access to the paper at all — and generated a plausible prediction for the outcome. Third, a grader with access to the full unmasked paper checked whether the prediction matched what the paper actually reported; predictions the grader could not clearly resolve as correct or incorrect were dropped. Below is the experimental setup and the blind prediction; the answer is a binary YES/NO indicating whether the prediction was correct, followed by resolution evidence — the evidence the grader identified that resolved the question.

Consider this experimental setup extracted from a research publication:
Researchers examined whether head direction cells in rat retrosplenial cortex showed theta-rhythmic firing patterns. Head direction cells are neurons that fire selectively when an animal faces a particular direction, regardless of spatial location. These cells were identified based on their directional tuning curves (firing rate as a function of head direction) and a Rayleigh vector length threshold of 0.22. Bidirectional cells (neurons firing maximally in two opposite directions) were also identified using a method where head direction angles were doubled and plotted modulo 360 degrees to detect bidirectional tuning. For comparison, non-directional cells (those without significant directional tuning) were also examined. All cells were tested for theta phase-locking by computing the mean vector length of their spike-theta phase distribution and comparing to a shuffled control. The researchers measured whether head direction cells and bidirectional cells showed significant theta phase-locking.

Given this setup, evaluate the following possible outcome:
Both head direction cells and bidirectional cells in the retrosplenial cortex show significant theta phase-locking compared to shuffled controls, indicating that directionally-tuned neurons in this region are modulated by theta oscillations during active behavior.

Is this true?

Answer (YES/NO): NO